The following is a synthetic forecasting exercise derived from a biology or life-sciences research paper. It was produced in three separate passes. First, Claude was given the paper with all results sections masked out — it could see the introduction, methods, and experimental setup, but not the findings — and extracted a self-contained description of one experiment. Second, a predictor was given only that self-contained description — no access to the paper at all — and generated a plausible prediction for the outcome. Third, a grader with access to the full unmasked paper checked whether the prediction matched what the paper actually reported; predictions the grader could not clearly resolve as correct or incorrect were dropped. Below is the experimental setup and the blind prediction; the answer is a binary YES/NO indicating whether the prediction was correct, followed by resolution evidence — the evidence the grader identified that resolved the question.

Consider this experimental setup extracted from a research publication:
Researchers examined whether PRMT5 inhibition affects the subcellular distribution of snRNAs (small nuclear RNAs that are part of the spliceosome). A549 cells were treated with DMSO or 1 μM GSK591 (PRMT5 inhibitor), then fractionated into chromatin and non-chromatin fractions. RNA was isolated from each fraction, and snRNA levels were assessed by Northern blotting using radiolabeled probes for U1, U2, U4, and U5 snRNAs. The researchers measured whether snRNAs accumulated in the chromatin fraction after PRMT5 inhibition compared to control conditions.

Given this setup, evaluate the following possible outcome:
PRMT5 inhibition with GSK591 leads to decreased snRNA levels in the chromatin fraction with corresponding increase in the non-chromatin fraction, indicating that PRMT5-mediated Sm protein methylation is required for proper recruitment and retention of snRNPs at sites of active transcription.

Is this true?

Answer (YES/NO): NO